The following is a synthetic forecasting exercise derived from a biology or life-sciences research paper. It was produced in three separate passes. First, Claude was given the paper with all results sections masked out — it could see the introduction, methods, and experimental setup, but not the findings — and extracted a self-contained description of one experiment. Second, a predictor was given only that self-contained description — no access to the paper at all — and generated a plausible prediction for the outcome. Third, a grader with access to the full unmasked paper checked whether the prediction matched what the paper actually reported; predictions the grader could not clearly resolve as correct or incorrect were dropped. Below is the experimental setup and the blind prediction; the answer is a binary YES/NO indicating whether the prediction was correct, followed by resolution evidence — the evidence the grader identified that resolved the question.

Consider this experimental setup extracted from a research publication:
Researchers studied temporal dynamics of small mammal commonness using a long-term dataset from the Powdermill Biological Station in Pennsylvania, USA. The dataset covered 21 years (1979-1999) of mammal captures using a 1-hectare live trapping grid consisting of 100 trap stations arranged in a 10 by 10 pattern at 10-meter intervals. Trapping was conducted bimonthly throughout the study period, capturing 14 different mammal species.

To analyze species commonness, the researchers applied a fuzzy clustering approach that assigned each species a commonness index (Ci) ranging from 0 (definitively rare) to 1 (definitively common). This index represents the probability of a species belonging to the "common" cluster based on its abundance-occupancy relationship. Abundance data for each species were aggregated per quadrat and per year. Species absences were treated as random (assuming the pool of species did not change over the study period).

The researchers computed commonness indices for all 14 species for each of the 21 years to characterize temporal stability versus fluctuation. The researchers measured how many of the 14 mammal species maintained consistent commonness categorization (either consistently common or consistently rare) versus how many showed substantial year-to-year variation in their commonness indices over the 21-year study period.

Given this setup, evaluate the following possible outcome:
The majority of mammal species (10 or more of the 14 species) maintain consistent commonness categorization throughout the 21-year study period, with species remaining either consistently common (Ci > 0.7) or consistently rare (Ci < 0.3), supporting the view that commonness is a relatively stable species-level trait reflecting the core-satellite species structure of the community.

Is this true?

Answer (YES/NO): NO